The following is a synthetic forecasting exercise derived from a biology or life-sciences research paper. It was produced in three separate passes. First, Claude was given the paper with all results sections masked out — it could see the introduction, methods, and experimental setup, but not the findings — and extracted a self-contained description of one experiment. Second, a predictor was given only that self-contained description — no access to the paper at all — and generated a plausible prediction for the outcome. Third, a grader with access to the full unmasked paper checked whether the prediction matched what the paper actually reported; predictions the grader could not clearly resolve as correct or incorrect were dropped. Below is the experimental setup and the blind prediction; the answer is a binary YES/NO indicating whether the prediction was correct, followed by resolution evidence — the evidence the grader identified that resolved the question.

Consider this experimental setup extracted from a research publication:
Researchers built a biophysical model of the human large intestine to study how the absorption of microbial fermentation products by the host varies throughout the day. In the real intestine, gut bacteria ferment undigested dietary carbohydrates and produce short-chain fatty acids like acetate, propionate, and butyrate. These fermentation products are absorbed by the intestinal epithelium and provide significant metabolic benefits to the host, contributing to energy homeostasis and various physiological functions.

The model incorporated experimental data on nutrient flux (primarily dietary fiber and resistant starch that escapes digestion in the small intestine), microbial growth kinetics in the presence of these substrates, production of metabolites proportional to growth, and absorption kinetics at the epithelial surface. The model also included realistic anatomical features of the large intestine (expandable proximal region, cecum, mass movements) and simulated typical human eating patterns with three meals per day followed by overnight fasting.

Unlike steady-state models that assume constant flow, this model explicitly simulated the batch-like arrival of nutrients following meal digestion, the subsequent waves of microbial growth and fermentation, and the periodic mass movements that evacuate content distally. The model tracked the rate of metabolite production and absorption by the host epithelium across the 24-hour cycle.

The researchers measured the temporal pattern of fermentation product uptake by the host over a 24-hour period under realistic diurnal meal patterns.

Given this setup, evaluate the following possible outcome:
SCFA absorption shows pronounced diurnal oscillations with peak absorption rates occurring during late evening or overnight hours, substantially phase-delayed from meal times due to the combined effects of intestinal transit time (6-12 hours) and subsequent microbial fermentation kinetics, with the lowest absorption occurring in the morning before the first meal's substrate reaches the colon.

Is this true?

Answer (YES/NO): NO